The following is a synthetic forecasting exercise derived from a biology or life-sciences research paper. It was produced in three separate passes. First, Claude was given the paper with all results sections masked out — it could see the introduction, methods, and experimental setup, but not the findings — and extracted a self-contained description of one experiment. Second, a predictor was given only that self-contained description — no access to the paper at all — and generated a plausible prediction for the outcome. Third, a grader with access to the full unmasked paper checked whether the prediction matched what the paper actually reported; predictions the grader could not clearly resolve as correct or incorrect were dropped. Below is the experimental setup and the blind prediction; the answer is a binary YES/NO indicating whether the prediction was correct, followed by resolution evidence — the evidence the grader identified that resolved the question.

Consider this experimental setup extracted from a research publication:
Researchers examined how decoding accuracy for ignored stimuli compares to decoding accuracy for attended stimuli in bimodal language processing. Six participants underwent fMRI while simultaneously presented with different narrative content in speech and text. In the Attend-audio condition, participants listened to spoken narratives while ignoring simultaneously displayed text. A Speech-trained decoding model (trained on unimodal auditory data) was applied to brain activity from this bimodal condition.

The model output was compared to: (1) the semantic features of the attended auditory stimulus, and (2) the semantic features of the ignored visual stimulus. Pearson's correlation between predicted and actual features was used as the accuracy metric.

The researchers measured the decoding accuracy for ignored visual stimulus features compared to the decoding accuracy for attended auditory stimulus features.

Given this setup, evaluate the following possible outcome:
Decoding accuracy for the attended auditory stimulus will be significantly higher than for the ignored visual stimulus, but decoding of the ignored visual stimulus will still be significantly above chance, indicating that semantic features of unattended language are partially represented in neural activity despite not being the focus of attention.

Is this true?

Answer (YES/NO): NO